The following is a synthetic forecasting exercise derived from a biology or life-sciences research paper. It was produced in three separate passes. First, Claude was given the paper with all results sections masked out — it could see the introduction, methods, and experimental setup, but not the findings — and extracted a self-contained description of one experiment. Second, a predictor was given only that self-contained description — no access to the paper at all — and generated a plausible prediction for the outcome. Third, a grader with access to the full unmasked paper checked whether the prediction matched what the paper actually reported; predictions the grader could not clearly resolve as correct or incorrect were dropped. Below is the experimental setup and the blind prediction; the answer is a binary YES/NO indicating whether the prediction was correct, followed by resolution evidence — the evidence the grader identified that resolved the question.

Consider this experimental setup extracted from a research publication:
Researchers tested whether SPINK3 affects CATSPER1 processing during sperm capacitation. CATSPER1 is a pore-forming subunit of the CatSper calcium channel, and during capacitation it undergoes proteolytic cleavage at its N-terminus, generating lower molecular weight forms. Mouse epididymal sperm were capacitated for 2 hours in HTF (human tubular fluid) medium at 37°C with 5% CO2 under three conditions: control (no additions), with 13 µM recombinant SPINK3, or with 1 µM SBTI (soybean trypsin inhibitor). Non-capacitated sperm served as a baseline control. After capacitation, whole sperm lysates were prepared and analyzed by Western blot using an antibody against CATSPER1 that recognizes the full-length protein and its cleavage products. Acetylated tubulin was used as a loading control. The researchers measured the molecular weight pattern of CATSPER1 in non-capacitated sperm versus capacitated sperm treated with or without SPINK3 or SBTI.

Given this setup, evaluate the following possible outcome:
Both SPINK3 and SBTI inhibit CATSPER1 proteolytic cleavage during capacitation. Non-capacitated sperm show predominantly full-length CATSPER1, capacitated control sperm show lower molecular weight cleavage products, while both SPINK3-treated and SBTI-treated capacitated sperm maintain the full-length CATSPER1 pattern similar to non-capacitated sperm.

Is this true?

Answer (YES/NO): YES